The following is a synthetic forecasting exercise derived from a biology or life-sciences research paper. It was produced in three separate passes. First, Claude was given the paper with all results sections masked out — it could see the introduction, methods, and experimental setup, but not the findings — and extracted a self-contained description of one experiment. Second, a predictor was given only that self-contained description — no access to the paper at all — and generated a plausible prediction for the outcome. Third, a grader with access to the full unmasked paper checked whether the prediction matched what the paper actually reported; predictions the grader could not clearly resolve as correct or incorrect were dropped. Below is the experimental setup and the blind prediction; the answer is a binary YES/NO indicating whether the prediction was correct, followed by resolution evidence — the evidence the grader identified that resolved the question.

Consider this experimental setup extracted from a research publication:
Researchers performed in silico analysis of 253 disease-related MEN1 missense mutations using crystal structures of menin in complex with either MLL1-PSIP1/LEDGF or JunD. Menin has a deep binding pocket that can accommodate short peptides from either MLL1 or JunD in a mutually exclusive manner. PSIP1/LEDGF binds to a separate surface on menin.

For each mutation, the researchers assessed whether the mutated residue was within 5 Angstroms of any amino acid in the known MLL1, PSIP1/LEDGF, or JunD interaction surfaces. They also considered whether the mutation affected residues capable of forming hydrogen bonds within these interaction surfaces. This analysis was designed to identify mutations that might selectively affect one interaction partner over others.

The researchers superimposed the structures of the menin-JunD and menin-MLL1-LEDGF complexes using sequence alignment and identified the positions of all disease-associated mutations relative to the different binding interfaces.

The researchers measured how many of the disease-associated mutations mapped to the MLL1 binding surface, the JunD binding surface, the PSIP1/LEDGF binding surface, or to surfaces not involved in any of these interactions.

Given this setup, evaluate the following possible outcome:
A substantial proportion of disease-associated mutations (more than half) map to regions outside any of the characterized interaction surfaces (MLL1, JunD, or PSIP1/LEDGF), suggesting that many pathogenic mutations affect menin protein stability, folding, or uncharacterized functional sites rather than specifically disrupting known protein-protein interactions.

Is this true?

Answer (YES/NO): YES